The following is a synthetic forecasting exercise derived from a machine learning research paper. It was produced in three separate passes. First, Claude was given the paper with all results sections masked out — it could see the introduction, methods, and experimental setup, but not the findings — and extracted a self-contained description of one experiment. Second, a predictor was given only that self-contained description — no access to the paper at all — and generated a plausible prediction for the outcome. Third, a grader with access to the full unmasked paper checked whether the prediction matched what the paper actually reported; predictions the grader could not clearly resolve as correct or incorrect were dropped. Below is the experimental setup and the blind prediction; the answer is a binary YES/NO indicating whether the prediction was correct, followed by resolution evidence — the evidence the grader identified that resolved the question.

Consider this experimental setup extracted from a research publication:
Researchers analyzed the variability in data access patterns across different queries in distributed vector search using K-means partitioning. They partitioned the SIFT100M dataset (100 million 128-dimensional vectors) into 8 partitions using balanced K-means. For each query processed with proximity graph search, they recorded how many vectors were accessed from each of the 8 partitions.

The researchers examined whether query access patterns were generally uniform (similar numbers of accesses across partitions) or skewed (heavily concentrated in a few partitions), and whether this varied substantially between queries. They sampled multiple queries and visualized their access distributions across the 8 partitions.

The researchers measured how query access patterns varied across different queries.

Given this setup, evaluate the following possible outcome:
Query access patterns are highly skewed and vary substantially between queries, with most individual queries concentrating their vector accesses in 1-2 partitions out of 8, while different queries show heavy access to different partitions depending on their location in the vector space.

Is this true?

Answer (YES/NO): NO